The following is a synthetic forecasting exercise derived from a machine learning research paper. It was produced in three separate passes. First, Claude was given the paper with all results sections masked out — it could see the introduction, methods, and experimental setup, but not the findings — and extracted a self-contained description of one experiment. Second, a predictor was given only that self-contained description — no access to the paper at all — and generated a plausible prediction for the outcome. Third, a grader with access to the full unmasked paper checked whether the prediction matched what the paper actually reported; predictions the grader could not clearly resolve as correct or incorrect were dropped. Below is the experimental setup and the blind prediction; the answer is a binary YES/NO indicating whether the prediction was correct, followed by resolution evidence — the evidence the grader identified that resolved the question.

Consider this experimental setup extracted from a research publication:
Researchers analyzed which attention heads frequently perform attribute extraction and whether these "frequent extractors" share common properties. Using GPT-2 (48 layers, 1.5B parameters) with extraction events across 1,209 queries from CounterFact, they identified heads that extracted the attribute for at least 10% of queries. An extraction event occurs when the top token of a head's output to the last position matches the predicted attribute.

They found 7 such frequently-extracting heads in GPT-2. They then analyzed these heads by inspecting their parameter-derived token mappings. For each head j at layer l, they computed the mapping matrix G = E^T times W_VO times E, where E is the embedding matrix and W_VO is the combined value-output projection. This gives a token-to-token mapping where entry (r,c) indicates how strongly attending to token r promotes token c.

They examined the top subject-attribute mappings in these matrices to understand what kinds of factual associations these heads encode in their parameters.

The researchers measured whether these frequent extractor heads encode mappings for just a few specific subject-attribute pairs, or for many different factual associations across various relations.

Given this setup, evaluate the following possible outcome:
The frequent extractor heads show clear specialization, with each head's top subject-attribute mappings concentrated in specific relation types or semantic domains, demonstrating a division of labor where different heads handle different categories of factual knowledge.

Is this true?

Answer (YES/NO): NO